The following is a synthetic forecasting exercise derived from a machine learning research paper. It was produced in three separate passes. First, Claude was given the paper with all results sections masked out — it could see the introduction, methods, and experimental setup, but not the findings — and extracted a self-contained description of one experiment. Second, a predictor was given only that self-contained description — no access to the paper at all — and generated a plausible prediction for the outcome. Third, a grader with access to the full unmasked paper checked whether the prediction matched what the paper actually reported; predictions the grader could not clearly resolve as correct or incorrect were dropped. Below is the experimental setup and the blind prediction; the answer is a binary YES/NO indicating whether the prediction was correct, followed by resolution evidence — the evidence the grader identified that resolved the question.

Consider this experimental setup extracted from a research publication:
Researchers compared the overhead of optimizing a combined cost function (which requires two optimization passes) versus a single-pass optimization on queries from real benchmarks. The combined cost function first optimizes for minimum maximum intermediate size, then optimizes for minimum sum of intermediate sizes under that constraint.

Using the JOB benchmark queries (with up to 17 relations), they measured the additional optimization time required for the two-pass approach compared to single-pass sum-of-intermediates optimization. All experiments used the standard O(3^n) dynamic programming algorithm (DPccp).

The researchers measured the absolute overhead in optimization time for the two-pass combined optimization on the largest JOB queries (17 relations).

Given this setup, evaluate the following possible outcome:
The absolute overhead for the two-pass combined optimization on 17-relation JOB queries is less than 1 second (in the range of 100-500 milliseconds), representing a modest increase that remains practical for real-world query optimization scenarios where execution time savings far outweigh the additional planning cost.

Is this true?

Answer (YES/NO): NO